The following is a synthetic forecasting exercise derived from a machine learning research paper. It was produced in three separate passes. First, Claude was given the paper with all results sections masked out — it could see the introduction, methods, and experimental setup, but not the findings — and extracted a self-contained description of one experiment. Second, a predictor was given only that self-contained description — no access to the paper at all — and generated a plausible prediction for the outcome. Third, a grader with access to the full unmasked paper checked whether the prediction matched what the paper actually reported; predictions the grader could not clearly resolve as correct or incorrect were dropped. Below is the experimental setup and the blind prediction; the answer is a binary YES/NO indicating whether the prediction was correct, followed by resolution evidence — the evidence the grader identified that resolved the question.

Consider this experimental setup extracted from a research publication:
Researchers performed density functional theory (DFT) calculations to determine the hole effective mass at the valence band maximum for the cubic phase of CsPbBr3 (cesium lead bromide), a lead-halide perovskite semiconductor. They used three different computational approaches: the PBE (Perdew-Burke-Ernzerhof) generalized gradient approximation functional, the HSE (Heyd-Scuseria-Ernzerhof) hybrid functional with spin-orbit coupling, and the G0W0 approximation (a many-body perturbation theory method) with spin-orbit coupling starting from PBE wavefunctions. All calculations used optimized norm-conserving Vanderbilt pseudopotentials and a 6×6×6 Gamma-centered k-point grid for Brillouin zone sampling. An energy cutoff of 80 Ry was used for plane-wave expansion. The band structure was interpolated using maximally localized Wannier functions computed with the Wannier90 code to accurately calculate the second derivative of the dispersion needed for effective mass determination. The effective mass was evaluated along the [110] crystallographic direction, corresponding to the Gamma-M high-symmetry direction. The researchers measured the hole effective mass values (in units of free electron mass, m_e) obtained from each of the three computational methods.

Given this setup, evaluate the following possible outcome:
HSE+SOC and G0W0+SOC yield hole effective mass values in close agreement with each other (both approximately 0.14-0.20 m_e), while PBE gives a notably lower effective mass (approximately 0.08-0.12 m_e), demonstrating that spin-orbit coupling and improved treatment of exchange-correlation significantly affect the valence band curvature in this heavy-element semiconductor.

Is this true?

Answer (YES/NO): NO